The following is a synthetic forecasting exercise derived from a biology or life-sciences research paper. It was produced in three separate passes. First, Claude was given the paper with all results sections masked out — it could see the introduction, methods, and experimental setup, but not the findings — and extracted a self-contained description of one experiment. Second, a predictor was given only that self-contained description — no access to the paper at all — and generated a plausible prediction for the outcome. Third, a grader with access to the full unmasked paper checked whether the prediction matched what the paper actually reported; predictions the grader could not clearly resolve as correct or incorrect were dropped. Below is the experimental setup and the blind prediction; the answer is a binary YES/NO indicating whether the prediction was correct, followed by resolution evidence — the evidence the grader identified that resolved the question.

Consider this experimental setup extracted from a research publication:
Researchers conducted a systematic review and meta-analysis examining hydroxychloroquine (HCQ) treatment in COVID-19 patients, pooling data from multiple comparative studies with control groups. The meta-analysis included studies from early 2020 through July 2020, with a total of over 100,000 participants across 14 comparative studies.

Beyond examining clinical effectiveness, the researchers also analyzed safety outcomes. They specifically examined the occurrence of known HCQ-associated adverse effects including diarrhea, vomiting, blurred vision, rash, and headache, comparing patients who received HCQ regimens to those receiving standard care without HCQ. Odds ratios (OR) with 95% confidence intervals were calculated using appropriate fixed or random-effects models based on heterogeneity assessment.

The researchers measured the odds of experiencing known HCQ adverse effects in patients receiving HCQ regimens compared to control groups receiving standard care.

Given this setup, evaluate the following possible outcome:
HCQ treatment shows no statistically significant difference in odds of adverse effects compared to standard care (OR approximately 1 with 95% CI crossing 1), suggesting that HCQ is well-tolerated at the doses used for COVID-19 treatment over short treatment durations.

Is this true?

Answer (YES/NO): NO